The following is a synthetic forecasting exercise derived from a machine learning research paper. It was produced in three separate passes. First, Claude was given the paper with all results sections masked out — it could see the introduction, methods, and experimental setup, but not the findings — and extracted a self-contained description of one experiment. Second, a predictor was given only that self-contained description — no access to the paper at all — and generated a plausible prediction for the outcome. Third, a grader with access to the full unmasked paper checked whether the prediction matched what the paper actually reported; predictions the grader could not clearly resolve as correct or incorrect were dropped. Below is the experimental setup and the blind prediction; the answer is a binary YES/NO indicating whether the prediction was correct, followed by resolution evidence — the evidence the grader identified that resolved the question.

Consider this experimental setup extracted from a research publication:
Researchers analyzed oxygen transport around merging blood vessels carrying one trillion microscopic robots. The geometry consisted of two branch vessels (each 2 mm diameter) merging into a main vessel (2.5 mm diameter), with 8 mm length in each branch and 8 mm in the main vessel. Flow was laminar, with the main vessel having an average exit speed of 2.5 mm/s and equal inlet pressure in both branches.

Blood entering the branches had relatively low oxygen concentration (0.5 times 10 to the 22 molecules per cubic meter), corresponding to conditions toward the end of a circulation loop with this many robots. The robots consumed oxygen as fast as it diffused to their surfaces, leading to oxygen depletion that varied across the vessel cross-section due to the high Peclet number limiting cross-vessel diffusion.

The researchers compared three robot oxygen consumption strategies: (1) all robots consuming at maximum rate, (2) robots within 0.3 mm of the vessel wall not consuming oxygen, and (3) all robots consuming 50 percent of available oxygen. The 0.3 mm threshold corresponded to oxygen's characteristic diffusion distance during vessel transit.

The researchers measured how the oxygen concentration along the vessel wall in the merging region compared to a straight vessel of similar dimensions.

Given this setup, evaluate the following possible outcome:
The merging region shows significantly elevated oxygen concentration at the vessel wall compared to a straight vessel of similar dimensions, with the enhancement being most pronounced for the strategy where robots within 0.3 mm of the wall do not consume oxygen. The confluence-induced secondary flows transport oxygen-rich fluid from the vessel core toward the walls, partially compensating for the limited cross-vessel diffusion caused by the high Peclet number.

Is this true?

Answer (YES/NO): NO